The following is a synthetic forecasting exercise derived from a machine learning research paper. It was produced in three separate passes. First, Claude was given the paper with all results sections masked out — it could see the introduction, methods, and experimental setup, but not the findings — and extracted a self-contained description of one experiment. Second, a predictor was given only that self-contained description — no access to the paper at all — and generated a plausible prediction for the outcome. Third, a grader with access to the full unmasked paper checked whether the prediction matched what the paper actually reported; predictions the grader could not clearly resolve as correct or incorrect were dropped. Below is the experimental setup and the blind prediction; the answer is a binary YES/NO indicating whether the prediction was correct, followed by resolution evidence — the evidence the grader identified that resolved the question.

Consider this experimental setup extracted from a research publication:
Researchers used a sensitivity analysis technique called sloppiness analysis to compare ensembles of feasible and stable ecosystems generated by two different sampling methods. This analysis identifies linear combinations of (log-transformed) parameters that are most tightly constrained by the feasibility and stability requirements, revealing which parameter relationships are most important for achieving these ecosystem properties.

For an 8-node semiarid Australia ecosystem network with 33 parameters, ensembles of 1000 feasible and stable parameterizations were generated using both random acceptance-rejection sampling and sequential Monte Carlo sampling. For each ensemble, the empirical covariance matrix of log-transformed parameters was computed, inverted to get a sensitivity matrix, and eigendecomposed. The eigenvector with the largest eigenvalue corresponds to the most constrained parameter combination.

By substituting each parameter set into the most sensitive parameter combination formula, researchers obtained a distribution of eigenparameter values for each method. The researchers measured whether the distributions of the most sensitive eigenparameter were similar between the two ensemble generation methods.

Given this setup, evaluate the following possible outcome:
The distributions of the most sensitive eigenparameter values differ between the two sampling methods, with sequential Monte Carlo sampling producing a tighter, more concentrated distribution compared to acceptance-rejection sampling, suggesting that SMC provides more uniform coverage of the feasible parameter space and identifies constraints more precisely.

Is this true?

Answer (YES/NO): NO